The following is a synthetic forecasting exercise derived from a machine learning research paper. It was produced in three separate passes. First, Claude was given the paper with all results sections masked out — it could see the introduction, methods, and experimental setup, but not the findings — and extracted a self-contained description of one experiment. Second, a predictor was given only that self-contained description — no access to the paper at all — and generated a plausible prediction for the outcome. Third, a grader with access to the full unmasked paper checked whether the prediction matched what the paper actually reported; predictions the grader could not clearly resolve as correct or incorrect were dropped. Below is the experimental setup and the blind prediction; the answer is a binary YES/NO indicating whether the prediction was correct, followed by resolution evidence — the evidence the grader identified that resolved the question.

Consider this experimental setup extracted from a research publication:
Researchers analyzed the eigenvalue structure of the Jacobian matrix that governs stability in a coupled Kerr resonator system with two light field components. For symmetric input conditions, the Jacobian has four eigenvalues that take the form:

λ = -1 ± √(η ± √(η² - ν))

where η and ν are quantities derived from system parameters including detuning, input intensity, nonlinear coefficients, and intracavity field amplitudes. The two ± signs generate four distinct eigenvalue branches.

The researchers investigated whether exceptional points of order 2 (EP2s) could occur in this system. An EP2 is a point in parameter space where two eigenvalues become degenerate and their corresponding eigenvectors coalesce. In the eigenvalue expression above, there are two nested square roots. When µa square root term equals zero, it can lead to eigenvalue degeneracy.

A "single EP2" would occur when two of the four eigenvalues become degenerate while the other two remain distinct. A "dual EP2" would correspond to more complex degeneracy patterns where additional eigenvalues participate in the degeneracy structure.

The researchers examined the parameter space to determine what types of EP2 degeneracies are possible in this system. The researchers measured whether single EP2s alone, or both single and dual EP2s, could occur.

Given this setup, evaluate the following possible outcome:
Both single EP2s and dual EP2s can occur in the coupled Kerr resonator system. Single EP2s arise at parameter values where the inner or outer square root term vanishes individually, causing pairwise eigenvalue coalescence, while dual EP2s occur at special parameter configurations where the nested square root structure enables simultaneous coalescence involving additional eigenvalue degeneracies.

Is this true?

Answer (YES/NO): NO